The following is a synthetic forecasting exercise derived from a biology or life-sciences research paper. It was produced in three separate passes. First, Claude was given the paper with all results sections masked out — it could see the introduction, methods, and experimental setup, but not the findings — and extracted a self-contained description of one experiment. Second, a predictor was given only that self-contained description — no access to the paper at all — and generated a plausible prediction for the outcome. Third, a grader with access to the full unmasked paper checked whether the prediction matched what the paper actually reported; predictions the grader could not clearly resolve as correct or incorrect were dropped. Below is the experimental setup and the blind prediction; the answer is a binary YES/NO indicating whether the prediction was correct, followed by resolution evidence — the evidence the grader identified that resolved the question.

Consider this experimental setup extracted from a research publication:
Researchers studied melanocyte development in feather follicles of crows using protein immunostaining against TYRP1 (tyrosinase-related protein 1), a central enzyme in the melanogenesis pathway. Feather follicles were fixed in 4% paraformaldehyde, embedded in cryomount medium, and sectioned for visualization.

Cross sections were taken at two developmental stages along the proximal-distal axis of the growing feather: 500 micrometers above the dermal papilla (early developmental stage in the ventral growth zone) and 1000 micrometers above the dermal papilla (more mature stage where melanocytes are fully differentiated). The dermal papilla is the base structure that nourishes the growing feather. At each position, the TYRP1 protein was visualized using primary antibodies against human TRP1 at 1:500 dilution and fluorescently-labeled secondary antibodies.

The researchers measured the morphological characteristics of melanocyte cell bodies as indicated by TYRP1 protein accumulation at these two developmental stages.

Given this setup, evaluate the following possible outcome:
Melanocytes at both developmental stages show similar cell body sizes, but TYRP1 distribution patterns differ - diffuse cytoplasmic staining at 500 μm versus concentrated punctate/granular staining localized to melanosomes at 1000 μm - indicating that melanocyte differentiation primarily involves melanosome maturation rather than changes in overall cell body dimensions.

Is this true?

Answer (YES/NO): NO